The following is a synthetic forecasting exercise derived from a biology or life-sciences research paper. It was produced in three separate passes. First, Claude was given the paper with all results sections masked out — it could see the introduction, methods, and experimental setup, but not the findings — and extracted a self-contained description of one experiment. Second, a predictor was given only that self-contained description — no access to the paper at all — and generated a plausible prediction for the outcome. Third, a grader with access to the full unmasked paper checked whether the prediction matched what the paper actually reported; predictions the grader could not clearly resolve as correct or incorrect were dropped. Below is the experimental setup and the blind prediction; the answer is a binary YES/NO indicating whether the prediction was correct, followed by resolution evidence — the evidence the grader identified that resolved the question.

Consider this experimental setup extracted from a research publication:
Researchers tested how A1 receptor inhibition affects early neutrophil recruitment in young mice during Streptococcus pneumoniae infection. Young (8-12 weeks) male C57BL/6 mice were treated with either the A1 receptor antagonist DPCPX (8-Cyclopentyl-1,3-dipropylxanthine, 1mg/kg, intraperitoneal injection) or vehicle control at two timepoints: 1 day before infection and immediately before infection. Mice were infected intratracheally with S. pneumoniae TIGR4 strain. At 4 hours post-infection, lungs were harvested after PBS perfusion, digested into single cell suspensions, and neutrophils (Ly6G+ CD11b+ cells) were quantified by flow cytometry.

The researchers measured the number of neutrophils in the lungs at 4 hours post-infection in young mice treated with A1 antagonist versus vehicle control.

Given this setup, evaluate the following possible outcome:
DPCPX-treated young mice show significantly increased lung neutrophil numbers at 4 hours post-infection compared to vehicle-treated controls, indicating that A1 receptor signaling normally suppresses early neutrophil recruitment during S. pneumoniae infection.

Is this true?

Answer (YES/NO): NO